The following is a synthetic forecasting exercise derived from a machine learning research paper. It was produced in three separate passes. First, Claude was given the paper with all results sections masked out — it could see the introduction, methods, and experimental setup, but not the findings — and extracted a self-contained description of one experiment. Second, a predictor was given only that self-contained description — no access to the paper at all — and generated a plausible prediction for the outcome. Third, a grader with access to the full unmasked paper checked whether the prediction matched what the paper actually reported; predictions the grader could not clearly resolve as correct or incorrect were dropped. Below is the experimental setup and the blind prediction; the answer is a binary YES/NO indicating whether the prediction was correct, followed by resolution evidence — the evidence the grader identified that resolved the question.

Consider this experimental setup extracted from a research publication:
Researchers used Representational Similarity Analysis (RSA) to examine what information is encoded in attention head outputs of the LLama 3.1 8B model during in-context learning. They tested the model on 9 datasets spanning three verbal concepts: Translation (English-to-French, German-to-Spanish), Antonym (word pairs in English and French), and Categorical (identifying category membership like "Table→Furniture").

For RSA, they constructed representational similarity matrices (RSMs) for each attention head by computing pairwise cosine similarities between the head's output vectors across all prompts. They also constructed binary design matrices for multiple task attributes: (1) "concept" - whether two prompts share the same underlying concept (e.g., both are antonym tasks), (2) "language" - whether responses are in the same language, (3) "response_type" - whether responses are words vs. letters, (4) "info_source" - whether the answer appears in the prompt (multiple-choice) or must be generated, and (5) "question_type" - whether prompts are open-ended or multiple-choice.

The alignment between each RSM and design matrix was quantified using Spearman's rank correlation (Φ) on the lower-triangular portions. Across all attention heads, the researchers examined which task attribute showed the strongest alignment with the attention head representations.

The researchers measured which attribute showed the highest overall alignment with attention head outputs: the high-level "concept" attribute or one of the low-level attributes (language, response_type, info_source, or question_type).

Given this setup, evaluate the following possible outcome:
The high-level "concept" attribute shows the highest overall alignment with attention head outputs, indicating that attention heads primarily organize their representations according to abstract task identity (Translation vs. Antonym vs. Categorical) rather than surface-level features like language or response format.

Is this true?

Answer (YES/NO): NO